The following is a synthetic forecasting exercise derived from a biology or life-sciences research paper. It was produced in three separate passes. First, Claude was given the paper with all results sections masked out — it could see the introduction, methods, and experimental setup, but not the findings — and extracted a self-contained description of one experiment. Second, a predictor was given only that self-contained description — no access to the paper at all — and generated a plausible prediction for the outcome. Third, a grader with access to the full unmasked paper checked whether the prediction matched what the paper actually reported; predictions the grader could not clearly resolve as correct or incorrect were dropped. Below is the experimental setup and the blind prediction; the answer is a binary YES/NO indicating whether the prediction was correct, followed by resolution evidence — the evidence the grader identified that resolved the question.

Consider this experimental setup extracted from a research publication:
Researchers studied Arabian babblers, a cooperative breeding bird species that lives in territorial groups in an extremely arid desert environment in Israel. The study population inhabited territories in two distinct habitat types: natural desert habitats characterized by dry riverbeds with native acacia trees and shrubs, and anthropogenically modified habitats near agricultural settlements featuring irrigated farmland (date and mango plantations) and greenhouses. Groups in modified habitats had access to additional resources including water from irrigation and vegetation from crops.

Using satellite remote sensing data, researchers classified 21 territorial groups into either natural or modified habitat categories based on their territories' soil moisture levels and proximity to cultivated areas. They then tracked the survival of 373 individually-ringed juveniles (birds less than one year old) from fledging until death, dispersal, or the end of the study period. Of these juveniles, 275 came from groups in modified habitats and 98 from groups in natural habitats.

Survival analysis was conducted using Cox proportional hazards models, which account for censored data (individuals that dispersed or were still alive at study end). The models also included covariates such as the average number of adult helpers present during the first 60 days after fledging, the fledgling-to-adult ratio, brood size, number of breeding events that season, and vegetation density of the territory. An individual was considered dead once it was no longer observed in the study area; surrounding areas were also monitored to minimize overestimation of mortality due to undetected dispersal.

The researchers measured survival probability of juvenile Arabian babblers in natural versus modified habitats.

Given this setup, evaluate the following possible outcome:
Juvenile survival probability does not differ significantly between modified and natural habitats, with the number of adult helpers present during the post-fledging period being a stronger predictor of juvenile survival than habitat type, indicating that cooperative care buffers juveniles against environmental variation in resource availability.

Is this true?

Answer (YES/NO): NO